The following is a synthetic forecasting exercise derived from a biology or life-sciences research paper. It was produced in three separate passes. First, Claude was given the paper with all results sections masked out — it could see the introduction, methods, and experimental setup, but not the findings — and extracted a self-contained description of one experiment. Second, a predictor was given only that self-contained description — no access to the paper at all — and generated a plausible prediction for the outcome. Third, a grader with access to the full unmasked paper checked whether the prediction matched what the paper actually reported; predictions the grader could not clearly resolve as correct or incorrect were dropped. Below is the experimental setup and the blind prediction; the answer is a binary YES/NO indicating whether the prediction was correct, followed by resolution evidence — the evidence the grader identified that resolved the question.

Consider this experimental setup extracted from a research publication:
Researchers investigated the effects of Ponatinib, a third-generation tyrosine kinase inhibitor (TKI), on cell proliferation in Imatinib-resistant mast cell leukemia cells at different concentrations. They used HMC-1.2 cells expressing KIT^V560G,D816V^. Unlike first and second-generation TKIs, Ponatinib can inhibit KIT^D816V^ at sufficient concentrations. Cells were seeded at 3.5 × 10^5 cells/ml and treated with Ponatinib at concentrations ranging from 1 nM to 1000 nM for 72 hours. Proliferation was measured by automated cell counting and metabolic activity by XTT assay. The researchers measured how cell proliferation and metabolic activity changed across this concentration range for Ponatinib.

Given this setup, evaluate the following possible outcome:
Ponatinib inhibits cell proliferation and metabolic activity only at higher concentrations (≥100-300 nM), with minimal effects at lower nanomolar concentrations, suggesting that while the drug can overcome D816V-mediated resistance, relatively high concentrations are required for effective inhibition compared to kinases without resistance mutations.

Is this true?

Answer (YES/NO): NO